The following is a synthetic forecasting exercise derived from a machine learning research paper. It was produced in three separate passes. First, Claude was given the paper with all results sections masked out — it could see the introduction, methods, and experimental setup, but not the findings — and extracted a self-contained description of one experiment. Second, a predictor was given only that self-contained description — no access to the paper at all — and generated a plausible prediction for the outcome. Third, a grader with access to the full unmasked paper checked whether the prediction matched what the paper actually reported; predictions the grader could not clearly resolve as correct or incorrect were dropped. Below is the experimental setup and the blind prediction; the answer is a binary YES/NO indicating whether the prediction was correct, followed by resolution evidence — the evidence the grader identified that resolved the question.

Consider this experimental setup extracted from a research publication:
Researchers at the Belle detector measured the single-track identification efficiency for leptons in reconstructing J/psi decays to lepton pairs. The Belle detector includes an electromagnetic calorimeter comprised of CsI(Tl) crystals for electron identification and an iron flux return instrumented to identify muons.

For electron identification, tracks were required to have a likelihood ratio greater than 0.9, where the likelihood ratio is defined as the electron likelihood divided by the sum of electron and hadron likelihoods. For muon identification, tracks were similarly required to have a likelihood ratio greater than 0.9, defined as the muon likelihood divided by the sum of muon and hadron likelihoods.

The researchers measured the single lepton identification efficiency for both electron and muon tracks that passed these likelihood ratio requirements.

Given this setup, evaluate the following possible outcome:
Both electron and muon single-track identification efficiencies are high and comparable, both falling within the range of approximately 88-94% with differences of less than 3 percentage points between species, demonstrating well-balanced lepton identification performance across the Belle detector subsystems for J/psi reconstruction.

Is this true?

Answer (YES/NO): YES